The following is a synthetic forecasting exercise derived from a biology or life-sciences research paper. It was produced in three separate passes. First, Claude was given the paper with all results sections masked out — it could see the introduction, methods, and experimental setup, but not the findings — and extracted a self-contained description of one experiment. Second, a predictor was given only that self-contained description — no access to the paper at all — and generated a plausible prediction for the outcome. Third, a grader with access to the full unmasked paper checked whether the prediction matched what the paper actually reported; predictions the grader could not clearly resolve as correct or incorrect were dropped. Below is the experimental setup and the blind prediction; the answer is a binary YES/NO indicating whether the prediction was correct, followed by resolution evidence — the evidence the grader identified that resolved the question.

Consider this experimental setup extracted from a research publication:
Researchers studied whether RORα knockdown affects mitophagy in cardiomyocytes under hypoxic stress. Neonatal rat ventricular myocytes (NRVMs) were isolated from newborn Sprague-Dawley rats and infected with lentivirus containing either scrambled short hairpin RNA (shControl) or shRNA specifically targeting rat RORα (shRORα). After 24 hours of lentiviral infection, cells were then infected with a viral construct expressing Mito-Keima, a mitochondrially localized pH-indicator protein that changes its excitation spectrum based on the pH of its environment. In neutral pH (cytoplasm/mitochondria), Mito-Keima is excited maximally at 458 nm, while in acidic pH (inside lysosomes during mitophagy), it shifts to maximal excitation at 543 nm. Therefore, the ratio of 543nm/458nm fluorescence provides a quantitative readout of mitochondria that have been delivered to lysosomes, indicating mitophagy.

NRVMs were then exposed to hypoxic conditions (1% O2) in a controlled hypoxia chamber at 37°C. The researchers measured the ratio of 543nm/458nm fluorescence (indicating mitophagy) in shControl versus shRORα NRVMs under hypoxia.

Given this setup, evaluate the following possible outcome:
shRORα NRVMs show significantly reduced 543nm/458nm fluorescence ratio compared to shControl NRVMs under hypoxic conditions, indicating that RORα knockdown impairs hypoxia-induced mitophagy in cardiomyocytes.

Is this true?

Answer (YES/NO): YES